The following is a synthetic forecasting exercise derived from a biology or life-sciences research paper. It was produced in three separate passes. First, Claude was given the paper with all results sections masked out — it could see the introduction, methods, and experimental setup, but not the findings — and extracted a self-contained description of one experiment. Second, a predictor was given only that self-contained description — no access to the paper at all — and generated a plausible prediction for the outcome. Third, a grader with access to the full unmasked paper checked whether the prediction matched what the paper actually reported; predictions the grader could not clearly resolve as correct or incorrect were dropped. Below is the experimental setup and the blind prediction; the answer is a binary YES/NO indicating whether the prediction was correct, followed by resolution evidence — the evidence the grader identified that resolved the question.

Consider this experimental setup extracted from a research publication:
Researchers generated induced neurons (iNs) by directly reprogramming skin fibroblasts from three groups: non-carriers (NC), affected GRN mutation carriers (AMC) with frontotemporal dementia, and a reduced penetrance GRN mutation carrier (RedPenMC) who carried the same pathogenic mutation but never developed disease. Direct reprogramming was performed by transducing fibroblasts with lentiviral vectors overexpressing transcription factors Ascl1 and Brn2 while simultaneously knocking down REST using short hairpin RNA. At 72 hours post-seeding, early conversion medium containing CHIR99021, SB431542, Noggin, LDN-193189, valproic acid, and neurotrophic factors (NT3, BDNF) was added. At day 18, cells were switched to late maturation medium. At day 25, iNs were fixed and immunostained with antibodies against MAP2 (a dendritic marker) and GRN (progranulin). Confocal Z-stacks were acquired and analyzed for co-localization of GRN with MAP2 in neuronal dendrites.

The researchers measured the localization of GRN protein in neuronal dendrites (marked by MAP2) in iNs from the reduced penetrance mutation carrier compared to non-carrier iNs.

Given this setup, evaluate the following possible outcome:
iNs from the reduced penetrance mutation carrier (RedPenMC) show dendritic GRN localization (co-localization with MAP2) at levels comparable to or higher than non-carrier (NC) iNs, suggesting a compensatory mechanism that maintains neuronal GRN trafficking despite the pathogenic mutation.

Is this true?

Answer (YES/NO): NO